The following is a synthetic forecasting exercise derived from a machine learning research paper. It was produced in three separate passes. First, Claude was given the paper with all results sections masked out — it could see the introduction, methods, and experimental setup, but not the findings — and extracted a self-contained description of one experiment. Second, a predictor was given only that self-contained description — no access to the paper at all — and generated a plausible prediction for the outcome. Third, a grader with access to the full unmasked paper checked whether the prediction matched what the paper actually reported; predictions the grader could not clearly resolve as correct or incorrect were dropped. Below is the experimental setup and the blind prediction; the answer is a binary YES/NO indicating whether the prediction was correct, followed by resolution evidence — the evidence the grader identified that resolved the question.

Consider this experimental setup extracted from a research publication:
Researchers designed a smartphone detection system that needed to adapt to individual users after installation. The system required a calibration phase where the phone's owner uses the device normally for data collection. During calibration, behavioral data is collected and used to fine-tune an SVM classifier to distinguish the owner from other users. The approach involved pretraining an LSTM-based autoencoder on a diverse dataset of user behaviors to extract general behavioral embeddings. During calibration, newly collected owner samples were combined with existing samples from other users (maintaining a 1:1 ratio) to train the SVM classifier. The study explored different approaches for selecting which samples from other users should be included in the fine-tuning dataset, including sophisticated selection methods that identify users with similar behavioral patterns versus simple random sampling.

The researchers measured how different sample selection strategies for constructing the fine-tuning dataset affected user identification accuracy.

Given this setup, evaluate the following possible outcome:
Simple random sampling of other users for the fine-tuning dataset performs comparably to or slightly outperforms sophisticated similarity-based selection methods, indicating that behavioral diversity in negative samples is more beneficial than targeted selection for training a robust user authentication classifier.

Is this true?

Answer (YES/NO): YES